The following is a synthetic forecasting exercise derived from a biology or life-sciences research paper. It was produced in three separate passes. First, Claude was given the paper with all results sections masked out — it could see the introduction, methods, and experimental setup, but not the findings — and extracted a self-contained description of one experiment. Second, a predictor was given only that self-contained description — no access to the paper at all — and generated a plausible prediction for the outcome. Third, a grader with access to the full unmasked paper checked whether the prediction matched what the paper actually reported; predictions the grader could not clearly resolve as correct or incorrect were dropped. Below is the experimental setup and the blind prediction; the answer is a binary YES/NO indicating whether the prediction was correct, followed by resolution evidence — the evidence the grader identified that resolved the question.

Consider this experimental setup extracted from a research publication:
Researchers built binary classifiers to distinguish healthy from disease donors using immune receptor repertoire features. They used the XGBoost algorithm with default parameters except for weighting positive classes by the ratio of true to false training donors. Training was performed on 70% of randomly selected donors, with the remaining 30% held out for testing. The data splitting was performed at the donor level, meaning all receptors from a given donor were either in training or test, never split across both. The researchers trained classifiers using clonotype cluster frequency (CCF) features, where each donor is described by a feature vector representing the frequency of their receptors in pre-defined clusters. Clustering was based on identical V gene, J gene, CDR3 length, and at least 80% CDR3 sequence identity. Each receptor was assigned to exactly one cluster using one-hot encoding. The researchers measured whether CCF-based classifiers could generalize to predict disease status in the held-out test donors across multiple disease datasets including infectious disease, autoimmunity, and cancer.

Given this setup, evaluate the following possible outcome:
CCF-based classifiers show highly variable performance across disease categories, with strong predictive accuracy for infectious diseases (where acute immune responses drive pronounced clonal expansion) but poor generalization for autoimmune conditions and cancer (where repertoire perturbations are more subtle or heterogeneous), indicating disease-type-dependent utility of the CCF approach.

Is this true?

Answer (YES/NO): NO